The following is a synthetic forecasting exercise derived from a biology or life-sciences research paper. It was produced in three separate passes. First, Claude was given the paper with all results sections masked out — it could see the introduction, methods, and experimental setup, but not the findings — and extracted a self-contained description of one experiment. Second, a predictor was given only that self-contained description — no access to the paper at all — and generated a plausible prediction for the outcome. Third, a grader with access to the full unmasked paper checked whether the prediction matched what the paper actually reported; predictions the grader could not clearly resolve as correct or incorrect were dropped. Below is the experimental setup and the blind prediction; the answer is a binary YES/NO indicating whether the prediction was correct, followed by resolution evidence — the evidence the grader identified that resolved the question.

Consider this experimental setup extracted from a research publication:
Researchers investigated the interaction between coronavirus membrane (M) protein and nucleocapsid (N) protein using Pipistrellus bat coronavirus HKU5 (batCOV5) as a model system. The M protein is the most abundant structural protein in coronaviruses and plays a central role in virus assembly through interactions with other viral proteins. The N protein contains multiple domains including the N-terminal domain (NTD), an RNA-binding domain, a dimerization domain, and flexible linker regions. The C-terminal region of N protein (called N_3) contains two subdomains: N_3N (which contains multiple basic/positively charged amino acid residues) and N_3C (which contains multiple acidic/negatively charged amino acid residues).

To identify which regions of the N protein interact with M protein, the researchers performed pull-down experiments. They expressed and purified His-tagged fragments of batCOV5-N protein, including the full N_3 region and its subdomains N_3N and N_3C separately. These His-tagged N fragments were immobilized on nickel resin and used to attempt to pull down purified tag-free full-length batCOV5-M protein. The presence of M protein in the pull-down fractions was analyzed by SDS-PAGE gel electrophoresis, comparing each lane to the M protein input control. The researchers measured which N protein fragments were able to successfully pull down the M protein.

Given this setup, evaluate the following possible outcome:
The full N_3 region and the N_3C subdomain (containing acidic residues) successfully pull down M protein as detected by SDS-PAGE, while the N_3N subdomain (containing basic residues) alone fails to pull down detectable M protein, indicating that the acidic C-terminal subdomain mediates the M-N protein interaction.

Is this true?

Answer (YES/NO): YES